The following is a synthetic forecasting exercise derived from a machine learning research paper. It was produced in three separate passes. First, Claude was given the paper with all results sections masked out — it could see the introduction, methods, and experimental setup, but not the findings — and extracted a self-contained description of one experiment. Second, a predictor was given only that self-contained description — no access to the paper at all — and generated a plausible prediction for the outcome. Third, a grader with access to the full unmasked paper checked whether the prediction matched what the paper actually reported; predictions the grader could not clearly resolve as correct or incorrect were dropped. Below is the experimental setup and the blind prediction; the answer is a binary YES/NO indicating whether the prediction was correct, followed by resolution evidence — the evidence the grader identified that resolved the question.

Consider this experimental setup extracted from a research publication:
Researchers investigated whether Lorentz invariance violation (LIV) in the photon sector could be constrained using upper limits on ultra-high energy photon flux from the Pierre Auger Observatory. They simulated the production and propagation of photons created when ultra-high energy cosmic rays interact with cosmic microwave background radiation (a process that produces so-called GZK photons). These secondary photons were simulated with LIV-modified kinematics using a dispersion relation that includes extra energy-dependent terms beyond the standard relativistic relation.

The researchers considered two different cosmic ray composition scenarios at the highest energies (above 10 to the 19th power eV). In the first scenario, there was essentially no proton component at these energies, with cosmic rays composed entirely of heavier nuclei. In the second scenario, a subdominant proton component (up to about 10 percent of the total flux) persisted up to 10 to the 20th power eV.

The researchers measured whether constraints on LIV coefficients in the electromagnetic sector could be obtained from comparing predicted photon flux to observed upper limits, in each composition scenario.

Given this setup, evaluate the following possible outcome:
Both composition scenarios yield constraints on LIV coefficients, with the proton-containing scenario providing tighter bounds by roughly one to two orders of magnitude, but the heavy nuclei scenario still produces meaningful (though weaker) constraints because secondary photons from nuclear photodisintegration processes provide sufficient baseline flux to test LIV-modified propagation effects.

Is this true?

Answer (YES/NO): NO